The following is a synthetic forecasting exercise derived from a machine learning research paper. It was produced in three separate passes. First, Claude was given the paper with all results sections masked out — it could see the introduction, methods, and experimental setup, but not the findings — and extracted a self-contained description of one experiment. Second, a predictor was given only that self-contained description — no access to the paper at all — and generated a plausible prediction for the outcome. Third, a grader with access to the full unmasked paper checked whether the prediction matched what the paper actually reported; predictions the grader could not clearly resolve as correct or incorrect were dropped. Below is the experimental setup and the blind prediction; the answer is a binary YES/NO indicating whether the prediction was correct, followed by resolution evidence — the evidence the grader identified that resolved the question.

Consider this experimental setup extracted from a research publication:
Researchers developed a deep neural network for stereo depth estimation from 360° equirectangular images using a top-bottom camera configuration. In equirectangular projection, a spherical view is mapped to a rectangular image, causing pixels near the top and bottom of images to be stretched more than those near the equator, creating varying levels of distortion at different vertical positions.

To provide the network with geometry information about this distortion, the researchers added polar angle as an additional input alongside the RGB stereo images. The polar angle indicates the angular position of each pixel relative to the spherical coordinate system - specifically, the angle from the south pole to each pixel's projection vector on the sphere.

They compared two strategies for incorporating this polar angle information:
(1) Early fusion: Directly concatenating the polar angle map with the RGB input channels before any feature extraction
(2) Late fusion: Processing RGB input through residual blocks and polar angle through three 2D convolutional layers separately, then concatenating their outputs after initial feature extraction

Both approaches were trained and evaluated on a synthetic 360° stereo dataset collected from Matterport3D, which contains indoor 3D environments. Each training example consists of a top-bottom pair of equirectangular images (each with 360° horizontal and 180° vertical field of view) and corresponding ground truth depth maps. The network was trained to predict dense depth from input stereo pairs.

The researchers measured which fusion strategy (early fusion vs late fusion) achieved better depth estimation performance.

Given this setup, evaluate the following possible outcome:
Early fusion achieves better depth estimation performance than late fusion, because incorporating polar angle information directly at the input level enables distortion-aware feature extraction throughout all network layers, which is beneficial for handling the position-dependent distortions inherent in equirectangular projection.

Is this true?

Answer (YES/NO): NO